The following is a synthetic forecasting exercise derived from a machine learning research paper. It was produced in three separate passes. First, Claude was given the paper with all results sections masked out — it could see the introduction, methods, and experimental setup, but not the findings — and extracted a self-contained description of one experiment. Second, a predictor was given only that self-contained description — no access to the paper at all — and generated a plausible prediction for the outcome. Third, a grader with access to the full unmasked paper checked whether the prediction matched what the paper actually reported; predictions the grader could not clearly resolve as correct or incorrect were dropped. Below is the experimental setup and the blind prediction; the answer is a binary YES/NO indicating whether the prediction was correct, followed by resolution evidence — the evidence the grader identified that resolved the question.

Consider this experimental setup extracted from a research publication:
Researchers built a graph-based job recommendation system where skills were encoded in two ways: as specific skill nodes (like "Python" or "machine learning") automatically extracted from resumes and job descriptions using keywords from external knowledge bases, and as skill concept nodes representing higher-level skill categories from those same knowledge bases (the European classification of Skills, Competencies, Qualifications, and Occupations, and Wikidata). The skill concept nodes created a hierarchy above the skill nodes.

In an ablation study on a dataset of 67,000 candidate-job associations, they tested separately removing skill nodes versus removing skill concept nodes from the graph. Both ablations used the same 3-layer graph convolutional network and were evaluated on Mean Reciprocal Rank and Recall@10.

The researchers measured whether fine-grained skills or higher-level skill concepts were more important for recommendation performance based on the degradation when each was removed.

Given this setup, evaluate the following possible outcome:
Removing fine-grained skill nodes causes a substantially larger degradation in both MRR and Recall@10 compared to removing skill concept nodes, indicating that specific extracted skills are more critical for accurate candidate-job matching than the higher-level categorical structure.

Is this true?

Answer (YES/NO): NO